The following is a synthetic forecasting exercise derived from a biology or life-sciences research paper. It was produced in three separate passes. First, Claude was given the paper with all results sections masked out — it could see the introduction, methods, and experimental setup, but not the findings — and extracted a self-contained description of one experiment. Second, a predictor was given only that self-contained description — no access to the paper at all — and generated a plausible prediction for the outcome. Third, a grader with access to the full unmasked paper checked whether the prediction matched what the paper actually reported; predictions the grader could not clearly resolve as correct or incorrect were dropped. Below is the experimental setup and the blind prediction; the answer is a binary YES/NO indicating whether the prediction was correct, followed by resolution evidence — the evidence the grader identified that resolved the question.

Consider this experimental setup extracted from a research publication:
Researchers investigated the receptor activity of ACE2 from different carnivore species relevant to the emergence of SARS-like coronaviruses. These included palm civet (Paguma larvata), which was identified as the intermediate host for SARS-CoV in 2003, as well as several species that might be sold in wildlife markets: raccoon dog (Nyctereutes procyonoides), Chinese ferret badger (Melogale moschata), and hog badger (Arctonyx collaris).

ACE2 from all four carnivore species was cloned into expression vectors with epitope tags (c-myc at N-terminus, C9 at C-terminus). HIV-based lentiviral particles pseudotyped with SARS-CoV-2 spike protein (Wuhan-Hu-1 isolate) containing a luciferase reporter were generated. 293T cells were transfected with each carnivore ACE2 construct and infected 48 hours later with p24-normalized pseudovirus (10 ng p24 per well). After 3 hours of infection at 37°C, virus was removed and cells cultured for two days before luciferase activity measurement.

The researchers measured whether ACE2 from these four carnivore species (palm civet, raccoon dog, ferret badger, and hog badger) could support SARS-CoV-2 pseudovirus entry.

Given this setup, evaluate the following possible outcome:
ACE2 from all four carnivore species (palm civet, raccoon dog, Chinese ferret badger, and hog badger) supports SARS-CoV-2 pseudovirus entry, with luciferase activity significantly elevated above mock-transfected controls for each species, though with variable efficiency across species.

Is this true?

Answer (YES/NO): YES